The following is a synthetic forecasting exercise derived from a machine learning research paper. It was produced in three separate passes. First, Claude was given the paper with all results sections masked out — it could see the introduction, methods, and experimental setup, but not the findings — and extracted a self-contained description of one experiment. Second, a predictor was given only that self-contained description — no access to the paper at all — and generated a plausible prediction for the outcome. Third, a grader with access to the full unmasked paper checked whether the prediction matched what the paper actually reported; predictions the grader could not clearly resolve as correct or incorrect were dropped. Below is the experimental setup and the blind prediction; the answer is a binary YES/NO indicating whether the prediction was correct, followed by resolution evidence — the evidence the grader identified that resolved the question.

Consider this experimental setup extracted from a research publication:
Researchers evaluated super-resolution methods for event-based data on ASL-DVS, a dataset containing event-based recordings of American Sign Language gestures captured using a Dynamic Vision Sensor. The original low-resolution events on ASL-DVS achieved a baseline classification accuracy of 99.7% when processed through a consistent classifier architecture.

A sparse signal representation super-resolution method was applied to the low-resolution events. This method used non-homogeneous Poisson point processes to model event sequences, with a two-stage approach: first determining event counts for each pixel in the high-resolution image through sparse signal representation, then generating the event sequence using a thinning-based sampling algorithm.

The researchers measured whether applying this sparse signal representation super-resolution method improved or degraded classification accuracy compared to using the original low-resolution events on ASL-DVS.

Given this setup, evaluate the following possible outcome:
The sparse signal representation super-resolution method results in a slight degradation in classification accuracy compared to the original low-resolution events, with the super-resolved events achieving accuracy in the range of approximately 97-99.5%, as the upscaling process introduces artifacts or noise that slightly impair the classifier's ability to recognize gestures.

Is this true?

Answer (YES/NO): YES